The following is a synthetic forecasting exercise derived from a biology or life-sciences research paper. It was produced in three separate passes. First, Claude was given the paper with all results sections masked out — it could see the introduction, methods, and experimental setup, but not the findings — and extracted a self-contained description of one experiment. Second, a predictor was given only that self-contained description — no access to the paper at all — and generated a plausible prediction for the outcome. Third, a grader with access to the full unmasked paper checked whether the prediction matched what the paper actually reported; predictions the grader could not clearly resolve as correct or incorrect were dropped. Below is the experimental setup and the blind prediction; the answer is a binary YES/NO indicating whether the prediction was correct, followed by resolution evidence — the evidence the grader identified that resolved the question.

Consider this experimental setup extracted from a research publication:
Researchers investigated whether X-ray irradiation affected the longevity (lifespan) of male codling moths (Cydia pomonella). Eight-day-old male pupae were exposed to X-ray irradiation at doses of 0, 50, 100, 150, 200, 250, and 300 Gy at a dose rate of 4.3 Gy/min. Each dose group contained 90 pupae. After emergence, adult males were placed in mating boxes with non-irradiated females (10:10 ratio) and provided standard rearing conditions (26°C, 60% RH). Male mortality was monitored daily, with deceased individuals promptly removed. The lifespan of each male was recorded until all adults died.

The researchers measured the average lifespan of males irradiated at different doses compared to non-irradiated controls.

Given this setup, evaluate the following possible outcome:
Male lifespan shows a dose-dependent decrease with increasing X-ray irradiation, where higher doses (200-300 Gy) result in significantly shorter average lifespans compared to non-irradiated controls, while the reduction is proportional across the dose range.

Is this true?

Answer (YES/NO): NO